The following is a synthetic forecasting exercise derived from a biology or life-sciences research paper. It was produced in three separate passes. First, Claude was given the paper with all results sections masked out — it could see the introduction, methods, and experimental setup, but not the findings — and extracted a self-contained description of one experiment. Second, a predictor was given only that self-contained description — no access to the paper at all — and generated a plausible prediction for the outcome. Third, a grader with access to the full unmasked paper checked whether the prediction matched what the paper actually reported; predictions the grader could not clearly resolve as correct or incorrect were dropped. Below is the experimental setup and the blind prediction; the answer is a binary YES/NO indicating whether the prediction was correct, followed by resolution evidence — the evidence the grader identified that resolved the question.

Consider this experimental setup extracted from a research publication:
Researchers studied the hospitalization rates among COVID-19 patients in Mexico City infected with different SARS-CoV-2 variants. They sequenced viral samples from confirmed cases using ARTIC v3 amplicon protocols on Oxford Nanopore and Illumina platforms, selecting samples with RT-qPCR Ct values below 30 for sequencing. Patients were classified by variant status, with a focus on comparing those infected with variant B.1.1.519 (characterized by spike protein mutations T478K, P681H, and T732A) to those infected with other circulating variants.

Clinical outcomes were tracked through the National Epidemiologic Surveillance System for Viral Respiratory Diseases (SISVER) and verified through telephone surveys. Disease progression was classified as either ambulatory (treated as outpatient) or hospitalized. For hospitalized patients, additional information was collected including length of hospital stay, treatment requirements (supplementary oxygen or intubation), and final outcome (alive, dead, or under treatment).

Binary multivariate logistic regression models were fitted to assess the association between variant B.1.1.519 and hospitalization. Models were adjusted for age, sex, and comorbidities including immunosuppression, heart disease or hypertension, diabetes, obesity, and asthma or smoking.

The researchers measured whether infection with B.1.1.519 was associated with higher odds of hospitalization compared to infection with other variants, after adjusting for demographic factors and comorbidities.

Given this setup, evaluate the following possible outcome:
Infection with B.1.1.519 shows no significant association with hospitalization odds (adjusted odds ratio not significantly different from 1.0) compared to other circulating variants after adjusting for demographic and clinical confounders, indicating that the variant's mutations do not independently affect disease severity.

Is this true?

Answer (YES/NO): NO